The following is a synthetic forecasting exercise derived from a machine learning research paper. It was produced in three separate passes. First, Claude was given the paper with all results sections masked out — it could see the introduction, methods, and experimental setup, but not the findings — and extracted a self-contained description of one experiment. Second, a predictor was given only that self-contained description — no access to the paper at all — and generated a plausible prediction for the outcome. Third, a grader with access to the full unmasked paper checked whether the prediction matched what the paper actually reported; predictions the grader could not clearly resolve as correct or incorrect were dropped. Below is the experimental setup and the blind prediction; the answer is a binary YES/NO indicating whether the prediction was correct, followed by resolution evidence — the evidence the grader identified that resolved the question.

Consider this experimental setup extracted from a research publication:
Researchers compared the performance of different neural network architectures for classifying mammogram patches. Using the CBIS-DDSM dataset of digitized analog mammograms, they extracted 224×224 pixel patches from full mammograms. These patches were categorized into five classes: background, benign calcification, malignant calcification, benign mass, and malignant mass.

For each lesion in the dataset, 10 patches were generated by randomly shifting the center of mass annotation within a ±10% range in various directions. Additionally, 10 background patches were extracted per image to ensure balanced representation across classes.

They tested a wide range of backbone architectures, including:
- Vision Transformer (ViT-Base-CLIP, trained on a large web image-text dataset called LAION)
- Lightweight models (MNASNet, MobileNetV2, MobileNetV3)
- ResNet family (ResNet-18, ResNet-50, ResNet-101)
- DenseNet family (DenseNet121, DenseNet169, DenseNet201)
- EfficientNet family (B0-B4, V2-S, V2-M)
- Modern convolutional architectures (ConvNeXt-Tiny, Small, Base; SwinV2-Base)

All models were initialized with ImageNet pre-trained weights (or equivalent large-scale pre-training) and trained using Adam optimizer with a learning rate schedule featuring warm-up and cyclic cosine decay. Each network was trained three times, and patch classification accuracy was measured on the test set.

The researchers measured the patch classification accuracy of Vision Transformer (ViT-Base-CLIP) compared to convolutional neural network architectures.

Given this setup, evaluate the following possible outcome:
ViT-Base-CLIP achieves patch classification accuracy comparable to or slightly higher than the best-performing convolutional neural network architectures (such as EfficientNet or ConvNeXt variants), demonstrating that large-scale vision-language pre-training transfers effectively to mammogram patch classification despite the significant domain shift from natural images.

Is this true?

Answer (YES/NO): NO